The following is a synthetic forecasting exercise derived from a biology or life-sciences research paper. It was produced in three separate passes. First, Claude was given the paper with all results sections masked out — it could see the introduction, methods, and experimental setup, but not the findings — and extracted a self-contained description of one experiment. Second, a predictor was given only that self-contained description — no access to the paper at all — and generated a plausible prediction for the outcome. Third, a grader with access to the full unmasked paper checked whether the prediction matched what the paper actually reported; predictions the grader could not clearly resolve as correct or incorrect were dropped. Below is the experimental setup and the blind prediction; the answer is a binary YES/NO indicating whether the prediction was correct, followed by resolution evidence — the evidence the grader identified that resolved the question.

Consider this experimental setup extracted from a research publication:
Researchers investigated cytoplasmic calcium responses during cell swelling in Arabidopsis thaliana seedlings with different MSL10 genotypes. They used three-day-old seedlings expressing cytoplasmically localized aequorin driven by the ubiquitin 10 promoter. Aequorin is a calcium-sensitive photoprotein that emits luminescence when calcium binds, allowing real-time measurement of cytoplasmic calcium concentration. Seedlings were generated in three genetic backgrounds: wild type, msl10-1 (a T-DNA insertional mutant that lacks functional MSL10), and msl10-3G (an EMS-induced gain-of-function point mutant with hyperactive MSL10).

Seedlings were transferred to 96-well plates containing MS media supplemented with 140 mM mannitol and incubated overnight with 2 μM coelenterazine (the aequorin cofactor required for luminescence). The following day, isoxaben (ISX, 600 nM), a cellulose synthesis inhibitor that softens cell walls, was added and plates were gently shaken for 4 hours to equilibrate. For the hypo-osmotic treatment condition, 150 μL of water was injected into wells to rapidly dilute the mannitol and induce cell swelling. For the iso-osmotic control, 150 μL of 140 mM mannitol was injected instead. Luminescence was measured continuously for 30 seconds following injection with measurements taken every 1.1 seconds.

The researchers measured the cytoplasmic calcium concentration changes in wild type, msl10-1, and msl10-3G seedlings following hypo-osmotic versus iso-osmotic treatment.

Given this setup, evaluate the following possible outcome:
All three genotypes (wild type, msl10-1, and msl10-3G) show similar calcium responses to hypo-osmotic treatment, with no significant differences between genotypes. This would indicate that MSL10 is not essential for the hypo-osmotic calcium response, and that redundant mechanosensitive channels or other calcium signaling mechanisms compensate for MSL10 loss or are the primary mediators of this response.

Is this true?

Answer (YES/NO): NO